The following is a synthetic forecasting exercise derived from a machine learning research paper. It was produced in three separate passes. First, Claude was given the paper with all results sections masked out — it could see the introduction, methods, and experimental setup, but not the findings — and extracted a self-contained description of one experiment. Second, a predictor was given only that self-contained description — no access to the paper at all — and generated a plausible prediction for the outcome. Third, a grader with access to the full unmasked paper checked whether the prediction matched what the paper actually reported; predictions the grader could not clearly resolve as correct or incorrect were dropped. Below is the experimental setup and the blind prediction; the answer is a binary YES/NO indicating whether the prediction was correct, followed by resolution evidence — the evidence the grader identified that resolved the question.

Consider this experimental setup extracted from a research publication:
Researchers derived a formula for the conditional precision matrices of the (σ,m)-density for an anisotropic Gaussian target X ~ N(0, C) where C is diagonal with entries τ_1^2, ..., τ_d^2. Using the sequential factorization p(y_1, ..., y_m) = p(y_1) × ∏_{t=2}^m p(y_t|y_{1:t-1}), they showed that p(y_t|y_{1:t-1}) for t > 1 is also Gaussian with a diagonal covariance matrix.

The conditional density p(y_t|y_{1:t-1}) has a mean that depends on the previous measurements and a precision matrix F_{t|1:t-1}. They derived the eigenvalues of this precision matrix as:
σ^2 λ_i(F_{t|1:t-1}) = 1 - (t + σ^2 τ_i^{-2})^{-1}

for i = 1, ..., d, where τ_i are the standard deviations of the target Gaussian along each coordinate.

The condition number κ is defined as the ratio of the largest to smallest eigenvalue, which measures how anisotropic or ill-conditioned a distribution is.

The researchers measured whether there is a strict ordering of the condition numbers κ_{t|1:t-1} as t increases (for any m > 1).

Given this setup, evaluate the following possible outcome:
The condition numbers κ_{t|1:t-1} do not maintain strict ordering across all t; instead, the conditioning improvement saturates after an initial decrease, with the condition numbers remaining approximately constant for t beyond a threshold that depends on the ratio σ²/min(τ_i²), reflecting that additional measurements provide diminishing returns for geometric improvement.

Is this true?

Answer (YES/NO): NO